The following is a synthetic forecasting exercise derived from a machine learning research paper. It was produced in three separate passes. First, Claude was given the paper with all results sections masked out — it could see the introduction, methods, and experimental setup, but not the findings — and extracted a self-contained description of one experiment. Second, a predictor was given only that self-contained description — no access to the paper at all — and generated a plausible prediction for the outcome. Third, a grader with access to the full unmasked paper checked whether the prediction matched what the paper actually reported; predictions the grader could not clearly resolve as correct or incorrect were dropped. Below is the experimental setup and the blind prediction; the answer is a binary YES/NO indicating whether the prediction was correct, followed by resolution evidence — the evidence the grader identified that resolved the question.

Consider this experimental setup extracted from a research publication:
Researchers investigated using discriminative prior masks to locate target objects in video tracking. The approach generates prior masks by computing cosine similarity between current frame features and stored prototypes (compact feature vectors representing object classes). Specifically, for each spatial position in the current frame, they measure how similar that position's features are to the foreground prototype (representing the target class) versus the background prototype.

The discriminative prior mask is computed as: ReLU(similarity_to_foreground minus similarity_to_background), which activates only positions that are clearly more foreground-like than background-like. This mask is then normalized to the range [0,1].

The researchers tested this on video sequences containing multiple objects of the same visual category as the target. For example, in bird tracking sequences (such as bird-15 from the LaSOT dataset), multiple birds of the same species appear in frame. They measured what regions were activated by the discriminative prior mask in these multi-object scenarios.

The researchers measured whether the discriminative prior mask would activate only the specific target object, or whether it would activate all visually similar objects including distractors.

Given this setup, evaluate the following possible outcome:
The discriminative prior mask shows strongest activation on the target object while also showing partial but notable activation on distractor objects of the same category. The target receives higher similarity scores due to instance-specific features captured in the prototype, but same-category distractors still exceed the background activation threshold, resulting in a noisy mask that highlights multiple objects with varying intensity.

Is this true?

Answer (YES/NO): NO